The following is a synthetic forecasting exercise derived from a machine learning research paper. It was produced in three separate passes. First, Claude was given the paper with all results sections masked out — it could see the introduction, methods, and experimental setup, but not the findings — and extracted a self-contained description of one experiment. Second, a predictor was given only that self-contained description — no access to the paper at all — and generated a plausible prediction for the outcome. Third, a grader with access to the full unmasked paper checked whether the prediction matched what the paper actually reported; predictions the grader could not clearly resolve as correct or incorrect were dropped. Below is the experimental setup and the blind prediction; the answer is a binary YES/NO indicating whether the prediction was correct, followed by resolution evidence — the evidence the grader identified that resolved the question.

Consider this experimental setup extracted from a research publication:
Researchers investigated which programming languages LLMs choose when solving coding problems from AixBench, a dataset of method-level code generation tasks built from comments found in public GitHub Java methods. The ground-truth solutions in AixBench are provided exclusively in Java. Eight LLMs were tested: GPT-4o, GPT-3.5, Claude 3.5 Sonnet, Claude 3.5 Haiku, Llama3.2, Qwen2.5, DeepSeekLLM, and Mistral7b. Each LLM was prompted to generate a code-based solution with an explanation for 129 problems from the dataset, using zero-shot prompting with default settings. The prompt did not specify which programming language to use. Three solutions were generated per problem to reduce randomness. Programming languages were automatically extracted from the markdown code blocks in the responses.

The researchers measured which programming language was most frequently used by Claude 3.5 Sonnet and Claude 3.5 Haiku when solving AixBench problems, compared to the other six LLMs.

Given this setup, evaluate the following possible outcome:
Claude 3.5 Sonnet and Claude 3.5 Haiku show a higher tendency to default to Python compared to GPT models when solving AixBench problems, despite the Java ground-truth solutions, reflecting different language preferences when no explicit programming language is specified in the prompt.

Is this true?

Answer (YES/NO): NO